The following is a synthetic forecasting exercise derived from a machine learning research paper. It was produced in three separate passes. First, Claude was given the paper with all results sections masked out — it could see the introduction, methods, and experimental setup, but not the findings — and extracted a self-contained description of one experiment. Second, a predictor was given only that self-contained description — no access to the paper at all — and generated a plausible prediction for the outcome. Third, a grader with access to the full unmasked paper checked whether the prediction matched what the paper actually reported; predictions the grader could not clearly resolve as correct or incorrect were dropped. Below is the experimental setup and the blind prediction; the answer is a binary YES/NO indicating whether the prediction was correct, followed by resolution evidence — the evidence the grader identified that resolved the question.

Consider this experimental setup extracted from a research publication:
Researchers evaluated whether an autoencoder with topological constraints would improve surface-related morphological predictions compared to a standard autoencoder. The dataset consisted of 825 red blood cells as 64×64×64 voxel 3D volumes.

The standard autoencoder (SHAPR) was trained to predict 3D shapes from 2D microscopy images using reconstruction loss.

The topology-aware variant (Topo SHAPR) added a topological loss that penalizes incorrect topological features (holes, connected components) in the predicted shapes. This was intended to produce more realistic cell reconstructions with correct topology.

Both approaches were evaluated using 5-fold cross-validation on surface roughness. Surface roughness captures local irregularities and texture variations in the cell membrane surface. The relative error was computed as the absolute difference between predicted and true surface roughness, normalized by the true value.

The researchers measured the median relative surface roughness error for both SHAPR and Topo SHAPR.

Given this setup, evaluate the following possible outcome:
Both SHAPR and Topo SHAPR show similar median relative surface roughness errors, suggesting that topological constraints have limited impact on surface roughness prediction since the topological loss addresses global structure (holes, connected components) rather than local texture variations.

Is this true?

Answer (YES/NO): NO